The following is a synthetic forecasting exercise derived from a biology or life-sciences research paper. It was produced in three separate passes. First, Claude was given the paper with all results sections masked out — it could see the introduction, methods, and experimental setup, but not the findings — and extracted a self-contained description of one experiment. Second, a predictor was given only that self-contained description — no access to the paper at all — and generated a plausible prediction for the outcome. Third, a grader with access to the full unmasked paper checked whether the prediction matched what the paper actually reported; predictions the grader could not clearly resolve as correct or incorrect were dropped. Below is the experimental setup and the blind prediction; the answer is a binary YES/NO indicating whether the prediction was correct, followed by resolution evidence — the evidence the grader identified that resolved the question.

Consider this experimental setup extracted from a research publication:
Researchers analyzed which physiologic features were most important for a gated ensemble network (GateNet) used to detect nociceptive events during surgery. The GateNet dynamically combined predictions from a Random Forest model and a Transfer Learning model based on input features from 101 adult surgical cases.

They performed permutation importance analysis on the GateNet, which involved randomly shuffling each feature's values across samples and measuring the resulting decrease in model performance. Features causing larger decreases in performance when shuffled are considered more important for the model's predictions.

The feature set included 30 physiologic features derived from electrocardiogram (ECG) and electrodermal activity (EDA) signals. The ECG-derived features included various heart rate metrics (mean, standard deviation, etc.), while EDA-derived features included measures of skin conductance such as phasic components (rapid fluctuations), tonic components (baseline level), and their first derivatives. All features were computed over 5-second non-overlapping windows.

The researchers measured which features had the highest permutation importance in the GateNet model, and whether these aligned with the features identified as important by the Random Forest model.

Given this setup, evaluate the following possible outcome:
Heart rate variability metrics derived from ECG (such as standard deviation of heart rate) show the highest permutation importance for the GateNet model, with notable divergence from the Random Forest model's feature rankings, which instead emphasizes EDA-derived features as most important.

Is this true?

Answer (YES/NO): NO